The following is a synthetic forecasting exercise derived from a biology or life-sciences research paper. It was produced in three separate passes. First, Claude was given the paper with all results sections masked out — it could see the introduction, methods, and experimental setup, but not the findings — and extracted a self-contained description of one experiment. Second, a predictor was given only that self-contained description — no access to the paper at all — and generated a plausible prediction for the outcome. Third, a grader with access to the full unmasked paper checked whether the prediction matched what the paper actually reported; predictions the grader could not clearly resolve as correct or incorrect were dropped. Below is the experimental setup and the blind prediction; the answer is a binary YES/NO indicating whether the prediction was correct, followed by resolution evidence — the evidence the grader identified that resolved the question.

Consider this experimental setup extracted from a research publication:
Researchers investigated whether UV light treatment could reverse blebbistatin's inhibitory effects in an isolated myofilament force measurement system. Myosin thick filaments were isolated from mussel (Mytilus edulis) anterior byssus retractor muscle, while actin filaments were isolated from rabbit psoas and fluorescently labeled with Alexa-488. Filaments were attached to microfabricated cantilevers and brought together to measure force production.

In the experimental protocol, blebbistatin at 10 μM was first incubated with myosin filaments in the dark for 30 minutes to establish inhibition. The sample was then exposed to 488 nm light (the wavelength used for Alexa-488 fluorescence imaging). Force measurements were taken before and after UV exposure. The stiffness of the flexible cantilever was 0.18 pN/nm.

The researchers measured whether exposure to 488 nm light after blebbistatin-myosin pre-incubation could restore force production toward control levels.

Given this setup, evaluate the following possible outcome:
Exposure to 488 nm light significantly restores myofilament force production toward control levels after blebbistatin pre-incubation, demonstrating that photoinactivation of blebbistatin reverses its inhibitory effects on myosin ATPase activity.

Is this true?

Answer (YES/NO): NO